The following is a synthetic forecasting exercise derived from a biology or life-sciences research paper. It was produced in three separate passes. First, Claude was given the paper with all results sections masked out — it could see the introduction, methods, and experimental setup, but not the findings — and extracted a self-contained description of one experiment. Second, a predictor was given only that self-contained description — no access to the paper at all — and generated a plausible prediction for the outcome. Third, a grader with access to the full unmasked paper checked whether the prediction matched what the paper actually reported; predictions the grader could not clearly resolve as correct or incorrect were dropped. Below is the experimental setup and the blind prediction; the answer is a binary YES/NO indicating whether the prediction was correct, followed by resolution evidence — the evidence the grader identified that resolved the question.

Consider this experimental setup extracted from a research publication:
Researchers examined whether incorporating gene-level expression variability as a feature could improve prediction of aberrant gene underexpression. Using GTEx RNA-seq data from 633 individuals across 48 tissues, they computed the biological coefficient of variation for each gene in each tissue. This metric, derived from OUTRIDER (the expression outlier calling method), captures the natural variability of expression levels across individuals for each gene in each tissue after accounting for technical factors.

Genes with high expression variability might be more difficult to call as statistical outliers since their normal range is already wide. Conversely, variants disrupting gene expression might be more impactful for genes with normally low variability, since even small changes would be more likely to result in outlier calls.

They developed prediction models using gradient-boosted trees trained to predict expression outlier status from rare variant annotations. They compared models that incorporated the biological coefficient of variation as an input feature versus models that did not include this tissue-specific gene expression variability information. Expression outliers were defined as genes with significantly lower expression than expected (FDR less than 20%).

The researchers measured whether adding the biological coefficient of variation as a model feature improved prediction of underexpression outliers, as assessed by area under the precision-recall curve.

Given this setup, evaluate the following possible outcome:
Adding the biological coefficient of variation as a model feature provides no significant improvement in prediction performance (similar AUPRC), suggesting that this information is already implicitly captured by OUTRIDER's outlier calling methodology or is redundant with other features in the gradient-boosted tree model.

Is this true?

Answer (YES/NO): NO